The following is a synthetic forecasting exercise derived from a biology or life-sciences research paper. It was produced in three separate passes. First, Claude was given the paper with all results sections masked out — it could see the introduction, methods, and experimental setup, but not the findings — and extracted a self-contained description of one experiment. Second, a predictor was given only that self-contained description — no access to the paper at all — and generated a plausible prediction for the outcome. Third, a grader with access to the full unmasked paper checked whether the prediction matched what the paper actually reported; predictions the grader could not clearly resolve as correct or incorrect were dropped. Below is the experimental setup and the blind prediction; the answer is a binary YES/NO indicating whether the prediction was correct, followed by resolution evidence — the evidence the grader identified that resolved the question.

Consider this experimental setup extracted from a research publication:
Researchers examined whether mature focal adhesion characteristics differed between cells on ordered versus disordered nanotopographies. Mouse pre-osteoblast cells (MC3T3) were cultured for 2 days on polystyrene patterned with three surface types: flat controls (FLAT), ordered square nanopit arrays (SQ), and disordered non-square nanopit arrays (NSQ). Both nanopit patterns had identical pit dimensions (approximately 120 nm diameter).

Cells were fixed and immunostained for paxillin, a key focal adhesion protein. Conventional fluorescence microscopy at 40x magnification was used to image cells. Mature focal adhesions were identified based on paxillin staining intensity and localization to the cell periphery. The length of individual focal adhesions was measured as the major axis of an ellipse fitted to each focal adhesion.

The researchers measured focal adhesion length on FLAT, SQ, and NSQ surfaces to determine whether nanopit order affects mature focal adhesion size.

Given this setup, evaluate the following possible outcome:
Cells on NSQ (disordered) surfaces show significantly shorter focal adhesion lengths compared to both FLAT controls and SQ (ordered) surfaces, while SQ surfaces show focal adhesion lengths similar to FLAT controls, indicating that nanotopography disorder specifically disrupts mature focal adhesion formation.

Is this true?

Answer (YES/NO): NO